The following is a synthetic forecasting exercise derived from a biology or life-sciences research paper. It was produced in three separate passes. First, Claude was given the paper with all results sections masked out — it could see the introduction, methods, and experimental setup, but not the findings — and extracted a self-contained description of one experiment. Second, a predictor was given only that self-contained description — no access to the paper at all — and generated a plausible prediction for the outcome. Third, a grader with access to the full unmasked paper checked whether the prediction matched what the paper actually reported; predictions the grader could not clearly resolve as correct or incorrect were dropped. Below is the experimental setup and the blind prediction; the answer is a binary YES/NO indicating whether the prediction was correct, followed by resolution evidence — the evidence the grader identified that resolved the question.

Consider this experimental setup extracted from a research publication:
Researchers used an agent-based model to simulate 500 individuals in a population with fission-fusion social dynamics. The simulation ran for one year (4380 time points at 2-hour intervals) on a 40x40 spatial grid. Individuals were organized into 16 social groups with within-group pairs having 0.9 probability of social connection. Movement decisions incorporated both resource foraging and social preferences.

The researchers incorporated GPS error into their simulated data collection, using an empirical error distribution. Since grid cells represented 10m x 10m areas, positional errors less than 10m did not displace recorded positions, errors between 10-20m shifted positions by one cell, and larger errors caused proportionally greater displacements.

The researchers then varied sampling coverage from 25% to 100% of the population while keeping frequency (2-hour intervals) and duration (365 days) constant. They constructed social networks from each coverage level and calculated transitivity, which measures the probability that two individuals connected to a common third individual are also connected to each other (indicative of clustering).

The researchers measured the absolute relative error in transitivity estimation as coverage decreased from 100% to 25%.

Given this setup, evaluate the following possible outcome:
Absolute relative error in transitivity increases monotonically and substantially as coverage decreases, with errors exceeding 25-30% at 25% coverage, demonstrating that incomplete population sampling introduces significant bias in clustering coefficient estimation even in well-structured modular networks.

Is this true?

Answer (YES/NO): NO